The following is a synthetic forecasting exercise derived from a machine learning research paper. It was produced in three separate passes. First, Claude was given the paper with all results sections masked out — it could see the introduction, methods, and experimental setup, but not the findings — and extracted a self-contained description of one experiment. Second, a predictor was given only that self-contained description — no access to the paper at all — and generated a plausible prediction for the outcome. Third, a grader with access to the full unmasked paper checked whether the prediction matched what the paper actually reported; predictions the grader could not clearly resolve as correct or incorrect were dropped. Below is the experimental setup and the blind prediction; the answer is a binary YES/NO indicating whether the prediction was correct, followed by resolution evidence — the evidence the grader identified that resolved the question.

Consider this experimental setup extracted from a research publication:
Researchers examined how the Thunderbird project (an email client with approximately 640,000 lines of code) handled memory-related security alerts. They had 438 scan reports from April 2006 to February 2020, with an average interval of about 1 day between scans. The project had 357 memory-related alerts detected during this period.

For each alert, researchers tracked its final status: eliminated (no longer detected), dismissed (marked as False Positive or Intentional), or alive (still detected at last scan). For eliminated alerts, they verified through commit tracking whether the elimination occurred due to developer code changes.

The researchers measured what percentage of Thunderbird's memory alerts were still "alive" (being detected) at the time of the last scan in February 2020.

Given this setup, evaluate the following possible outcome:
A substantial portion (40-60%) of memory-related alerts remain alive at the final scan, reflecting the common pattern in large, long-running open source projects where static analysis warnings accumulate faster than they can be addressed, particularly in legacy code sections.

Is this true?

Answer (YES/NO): NO